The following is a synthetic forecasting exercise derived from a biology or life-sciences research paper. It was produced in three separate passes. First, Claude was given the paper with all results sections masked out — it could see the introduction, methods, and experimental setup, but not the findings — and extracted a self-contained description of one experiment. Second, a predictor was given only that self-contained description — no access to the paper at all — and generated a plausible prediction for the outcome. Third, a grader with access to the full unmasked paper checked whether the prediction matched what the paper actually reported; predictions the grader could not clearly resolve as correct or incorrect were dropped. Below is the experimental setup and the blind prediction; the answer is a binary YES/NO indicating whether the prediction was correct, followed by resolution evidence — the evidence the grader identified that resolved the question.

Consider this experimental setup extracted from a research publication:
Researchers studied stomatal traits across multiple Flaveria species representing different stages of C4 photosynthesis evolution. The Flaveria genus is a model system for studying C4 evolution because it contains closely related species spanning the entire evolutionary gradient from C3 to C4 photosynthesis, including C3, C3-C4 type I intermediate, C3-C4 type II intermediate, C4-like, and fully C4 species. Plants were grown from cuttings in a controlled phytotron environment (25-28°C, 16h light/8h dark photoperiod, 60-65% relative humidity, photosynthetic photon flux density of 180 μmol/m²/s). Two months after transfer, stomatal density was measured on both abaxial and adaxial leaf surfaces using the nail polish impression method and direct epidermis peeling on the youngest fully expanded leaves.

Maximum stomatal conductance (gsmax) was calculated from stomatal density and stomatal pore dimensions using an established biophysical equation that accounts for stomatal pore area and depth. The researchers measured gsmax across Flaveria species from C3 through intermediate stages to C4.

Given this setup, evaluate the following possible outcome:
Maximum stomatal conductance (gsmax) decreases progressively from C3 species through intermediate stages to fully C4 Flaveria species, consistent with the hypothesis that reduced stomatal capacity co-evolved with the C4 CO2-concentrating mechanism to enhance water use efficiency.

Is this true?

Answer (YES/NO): YES